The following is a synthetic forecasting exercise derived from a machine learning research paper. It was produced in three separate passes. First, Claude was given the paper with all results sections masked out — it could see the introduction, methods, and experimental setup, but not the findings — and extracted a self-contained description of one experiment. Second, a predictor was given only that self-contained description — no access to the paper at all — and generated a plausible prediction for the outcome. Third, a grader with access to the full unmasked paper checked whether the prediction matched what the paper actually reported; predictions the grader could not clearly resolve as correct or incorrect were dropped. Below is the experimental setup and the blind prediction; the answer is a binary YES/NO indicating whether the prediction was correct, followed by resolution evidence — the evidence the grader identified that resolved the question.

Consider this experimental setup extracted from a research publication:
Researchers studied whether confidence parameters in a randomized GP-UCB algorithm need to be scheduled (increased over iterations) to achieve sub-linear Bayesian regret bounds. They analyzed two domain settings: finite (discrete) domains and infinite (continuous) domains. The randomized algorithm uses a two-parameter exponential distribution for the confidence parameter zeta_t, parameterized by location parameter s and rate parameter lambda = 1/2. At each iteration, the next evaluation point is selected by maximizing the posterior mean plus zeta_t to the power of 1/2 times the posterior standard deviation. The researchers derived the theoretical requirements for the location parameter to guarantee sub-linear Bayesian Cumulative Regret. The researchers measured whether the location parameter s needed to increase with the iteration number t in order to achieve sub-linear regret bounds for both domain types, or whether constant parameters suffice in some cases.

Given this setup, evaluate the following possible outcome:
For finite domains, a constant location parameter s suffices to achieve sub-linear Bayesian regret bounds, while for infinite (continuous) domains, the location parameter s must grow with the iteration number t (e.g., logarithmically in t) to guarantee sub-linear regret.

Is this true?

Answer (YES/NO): YES